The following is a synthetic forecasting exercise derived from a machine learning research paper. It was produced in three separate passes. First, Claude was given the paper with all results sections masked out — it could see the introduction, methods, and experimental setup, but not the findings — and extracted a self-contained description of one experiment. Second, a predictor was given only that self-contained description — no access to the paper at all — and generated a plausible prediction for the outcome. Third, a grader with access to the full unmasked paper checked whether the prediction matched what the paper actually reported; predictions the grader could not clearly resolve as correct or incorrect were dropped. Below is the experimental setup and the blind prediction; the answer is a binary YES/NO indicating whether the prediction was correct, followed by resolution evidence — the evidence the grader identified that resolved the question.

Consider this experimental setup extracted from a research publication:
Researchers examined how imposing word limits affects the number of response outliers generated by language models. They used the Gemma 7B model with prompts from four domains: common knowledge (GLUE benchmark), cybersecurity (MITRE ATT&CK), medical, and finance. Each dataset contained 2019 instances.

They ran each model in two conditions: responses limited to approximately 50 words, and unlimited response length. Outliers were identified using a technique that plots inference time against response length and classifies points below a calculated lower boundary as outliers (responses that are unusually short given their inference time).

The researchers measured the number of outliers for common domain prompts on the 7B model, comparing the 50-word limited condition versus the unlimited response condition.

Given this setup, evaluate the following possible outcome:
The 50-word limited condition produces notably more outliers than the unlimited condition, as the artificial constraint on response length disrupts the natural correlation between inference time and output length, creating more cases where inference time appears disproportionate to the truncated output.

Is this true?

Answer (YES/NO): NO